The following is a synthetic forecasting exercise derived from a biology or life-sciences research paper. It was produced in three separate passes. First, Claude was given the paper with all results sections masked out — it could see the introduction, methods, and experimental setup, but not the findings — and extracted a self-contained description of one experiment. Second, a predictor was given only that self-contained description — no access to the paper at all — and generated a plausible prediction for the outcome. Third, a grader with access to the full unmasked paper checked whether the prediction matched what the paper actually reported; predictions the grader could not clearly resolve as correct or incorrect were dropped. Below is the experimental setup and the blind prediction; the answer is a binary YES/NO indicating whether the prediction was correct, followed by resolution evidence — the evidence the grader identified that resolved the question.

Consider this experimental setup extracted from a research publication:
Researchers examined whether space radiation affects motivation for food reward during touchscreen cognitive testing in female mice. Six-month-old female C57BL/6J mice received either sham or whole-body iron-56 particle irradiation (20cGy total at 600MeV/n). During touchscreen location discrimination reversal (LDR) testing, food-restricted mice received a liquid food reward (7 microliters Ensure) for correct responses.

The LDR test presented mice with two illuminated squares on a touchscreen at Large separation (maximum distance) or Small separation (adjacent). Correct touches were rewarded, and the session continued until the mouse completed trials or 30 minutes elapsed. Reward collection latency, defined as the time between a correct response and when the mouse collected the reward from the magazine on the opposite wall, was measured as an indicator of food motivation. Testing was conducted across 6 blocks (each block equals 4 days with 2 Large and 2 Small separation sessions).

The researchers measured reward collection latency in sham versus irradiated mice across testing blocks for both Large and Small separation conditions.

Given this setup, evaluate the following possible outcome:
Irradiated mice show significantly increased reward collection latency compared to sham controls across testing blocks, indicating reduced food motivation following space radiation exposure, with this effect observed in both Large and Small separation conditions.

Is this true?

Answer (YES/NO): NO